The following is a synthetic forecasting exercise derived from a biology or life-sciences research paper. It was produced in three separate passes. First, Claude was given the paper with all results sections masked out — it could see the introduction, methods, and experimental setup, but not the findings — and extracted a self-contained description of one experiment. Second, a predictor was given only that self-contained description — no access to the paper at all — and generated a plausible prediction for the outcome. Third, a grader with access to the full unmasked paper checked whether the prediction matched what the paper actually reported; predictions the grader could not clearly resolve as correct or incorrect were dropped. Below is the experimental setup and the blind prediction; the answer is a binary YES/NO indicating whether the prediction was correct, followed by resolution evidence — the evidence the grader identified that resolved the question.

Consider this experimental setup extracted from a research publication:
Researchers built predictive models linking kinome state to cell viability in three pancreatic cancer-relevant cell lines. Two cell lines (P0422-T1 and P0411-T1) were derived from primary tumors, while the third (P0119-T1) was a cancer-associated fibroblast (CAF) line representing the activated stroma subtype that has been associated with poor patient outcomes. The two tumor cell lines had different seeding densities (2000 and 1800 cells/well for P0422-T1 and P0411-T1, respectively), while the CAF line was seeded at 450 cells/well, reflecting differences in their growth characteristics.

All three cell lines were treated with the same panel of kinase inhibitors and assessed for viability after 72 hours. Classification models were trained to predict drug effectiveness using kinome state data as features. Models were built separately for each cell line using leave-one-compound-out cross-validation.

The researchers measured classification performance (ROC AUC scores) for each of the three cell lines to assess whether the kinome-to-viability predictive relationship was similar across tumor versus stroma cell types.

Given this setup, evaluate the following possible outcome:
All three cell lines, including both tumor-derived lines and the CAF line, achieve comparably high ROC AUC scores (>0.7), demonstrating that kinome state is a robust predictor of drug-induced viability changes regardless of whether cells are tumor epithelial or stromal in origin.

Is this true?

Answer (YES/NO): YES